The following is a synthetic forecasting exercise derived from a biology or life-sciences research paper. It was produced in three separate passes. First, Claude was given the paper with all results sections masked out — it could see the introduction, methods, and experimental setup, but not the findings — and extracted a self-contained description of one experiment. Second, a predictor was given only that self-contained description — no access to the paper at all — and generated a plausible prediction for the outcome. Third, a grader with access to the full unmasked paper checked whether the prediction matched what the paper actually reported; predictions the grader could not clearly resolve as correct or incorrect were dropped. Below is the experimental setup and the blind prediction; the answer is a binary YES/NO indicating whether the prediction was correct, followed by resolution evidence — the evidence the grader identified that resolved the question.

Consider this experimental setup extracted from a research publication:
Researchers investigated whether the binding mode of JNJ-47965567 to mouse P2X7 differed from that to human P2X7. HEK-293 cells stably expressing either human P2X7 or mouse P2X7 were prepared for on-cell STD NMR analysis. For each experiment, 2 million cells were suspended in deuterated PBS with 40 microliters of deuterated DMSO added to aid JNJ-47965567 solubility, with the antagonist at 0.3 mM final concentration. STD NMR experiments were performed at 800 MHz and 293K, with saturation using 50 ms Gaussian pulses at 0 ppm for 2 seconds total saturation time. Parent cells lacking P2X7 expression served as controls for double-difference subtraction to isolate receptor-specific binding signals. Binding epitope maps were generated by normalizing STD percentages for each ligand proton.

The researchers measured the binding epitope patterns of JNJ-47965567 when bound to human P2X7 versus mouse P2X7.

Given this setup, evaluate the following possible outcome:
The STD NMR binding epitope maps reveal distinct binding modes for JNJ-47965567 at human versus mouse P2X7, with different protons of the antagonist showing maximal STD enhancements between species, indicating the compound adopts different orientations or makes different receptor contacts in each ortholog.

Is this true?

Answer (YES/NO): NO